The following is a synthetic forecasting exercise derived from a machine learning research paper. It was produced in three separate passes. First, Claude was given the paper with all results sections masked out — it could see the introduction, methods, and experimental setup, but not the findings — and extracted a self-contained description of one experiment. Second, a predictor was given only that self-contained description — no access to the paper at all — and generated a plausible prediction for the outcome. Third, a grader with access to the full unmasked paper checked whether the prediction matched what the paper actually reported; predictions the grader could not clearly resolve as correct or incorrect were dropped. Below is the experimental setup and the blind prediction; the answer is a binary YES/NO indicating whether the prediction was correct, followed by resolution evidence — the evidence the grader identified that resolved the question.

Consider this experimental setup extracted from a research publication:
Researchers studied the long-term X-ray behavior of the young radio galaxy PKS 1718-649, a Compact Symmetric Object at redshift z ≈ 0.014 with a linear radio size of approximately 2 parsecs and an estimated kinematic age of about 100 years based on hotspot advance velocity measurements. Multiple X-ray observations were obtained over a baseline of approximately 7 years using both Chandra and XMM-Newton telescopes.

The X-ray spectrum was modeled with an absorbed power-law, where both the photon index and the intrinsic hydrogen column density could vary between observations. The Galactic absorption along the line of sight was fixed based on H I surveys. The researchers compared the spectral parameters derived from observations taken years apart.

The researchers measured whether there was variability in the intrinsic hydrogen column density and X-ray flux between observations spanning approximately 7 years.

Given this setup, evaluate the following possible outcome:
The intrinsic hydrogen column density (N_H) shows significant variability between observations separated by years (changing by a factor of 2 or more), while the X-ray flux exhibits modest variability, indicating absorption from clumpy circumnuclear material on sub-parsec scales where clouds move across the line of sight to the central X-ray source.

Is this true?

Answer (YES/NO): NO